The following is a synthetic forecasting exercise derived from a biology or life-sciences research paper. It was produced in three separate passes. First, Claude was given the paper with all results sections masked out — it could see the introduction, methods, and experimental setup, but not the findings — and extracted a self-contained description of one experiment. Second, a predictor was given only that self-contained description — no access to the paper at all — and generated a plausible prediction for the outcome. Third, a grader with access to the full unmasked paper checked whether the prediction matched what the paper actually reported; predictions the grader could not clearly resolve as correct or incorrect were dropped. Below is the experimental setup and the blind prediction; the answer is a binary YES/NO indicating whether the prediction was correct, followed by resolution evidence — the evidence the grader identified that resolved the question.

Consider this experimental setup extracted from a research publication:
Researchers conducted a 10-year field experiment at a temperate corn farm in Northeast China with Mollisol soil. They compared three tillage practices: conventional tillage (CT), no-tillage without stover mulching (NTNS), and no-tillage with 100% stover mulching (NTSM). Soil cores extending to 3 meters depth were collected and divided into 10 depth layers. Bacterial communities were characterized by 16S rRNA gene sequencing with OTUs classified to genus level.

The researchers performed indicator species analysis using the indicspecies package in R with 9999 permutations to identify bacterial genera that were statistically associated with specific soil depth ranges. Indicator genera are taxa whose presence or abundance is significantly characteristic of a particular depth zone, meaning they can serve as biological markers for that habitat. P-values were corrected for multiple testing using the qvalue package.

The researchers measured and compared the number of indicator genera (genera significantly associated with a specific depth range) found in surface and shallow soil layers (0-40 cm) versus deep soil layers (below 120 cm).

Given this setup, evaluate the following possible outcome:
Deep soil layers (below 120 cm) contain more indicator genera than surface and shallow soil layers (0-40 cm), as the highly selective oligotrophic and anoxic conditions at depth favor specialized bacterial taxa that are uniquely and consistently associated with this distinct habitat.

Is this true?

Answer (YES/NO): NO